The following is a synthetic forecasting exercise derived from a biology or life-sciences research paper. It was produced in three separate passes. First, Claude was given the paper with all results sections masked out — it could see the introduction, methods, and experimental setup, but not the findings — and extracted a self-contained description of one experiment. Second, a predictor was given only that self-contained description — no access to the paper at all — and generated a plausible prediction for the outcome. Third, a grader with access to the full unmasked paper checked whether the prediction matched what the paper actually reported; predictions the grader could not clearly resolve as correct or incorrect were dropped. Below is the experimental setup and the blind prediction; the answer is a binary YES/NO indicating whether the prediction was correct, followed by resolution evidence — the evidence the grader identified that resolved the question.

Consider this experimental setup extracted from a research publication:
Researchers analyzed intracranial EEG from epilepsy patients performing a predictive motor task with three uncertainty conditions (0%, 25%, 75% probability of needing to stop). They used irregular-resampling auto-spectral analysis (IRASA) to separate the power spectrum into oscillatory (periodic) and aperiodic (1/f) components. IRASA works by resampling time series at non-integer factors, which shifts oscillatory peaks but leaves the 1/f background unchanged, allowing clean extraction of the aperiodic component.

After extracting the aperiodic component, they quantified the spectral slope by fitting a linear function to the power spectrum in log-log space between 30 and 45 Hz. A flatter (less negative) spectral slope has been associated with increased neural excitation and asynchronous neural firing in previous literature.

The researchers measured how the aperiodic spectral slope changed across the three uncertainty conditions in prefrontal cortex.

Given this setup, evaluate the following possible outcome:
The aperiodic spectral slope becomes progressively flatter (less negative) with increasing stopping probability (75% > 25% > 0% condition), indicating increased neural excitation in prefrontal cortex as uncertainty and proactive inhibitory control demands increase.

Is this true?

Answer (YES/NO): YES